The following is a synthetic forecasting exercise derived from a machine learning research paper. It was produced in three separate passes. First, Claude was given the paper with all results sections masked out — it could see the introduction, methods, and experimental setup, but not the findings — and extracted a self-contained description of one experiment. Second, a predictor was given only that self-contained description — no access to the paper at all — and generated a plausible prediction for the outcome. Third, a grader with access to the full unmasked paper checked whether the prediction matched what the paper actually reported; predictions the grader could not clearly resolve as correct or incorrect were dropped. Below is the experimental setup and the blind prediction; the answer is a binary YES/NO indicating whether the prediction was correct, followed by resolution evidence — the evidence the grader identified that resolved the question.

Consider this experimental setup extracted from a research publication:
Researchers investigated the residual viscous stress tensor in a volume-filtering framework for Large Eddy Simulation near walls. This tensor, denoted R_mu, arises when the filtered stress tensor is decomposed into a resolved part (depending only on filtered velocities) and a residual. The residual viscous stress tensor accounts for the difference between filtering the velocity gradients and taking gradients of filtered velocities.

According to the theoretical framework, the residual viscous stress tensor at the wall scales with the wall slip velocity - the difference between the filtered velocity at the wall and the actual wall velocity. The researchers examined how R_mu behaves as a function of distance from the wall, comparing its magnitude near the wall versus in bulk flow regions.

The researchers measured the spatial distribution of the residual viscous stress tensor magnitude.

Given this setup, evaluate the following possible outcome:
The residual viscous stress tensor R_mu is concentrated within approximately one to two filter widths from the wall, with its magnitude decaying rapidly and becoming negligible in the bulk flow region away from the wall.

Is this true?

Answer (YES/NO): YES